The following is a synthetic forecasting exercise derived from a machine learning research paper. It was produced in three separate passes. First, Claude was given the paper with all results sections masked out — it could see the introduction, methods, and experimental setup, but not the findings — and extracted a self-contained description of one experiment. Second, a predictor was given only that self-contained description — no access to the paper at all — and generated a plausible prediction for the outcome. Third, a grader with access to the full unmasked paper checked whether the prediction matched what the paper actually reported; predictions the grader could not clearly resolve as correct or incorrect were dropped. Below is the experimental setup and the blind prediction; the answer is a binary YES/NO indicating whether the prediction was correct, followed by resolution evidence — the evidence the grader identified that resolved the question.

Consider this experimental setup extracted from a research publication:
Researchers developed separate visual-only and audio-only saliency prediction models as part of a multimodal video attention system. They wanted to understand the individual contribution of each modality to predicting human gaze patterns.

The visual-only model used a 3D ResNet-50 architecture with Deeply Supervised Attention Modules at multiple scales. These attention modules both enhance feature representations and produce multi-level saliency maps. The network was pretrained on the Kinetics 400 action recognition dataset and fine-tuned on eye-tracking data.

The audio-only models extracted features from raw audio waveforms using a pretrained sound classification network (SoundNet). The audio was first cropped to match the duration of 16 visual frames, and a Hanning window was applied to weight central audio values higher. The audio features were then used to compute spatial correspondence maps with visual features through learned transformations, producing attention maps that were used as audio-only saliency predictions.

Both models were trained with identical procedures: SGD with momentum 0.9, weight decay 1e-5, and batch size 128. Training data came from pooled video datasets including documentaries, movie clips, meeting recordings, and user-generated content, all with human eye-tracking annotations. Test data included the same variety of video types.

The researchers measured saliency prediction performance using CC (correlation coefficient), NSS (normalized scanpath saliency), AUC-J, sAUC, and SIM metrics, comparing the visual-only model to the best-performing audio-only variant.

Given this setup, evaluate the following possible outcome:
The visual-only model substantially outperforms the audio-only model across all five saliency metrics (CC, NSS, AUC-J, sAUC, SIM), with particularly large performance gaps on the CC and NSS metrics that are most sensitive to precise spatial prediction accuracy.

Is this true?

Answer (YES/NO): NO